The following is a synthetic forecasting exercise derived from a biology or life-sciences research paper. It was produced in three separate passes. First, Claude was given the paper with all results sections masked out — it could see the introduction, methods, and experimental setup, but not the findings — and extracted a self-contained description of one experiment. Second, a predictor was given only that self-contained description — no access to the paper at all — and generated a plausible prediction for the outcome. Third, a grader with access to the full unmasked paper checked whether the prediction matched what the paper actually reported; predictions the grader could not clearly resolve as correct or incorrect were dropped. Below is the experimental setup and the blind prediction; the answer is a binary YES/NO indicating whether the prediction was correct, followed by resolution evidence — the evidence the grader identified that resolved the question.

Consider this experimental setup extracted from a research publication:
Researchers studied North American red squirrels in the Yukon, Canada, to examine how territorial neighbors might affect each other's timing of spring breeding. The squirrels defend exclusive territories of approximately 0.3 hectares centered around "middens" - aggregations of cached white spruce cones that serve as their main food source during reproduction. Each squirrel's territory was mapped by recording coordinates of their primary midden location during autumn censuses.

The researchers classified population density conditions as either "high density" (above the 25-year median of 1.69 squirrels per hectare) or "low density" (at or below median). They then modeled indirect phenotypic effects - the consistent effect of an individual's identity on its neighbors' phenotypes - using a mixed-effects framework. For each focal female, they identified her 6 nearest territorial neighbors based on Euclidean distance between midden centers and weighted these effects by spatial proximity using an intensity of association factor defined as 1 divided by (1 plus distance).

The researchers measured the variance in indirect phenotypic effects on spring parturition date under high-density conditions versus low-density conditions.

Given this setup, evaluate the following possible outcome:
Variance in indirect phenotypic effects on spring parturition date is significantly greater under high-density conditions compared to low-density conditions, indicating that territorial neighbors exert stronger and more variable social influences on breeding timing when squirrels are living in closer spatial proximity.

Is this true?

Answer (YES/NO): NO